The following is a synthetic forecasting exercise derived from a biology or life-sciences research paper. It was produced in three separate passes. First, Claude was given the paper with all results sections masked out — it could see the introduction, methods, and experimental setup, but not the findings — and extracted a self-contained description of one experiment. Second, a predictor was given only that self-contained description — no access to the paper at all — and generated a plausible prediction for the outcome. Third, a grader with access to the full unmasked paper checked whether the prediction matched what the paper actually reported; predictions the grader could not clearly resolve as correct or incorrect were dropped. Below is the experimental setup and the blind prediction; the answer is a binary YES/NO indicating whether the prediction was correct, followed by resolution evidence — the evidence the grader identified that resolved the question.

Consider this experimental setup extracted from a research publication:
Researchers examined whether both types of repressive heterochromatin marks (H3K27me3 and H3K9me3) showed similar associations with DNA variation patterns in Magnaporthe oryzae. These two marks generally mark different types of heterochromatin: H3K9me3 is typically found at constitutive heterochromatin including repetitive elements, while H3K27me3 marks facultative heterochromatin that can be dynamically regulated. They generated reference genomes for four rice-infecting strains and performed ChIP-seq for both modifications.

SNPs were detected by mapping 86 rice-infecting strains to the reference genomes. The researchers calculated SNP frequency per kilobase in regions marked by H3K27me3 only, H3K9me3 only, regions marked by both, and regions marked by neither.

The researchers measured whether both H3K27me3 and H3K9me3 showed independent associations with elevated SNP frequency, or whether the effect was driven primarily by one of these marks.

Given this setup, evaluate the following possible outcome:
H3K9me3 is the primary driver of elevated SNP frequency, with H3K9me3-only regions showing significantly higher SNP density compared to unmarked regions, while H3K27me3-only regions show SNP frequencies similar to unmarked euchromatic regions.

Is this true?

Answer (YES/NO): NO